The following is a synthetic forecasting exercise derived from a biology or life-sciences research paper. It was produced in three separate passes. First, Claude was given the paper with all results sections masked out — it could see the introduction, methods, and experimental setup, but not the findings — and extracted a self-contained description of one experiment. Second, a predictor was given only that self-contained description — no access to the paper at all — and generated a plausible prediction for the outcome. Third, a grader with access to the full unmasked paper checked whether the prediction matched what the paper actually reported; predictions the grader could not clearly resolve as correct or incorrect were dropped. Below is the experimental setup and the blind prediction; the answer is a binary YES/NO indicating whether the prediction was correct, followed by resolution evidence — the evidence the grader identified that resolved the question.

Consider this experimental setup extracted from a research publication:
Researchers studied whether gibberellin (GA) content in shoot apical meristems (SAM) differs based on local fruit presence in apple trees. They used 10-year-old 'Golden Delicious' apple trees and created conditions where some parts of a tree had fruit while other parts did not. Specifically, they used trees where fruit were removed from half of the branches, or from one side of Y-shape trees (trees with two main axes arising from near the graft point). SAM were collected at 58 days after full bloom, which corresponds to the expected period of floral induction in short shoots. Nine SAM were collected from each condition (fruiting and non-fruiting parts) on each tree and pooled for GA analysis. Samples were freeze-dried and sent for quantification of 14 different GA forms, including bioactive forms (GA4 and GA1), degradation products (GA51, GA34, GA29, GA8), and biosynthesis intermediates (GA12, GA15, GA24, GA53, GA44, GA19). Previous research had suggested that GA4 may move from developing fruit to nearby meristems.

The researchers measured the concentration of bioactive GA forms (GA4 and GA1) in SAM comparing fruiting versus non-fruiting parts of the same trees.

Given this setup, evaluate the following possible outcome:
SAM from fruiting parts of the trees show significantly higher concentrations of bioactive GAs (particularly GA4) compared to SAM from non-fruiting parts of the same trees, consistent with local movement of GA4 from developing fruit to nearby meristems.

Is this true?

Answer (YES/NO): NO